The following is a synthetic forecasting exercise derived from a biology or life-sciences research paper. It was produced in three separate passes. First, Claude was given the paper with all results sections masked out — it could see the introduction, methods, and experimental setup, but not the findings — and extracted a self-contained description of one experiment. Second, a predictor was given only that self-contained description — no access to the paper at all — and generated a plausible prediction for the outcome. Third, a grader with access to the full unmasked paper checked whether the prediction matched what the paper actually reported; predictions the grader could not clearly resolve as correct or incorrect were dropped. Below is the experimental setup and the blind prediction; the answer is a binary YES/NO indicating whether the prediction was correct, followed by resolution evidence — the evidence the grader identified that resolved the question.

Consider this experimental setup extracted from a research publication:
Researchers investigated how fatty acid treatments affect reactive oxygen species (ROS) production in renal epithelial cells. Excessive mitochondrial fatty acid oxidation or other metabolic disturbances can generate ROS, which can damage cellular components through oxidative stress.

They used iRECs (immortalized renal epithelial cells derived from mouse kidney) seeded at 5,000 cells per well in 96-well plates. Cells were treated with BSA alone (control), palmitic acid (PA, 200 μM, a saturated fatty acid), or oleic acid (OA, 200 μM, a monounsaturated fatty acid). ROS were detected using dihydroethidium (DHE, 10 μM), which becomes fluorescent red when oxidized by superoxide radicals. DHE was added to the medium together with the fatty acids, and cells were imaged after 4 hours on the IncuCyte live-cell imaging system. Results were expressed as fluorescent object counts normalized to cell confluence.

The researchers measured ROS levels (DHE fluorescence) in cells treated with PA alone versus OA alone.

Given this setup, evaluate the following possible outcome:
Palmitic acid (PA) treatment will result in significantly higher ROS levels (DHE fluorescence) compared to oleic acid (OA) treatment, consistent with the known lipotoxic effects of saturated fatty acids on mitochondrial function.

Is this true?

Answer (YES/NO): YES